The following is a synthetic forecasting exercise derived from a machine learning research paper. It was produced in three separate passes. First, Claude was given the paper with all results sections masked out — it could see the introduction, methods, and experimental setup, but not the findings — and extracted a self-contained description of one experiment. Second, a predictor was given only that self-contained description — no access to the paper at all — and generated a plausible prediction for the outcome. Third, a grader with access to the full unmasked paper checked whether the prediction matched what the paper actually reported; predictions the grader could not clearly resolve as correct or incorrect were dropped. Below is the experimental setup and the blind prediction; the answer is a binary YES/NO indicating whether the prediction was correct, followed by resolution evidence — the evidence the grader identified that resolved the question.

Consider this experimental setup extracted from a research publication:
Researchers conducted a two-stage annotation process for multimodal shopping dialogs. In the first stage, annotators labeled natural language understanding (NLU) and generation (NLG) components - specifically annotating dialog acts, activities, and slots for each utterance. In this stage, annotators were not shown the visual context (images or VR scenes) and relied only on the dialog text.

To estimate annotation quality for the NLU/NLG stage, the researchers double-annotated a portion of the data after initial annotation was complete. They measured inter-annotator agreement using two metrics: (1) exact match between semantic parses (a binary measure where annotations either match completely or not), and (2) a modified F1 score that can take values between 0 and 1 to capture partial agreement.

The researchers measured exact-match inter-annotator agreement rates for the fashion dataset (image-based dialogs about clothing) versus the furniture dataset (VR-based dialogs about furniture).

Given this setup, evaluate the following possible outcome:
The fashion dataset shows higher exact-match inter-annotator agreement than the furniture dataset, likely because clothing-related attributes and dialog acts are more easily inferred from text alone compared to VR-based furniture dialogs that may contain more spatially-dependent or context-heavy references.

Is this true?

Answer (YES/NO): NO